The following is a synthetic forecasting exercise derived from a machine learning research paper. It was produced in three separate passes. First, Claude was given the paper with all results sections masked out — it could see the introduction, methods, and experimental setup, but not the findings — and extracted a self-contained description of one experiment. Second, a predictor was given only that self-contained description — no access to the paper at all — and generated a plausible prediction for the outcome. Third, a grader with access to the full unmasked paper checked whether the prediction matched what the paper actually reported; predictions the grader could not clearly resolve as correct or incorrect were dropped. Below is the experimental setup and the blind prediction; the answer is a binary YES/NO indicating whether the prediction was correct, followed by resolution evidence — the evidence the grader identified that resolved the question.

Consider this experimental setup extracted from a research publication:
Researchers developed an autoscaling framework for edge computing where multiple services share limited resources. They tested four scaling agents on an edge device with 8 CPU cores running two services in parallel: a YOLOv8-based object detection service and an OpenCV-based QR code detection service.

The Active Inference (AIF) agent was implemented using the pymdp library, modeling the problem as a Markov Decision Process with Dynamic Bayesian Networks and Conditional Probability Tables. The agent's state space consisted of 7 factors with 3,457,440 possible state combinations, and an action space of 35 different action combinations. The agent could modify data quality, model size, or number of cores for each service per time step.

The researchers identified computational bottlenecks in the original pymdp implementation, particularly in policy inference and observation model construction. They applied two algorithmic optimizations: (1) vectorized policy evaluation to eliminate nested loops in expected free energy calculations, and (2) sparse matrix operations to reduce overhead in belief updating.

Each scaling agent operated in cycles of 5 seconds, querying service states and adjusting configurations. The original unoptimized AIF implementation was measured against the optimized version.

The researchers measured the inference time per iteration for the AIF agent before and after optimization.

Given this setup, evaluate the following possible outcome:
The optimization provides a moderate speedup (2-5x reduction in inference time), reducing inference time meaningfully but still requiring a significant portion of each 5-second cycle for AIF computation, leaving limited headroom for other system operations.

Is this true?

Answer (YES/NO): NO